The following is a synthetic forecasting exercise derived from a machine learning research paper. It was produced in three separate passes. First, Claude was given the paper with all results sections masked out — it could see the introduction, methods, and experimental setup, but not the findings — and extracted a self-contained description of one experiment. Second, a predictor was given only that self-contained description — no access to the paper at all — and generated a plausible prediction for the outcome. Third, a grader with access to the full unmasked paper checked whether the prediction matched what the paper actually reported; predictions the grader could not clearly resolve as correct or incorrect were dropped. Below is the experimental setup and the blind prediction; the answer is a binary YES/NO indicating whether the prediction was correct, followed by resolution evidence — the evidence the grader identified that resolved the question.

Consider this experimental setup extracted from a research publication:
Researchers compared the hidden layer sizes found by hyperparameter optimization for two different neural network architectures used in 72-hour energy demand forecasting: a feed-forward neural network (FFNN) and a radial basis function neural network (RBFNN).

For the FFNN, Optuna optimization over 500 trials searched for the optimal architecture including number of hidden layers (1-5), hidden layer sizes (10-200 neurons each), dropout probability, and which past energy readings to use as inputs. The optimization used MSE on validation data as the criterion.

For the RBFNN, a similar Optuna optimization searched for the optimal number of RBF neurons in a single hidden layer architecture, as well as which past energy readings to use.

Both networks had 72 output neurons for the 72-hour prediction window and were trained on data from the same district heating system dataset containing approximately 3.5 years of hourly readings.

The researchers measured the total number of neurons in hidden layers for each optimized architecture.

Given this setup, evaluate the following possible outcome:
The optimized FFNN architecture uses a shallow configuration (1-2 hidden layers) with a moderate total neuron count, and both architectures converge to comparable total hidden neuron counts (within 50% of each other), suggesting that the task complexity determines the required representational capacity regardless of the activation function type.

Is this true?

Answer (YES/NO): NO